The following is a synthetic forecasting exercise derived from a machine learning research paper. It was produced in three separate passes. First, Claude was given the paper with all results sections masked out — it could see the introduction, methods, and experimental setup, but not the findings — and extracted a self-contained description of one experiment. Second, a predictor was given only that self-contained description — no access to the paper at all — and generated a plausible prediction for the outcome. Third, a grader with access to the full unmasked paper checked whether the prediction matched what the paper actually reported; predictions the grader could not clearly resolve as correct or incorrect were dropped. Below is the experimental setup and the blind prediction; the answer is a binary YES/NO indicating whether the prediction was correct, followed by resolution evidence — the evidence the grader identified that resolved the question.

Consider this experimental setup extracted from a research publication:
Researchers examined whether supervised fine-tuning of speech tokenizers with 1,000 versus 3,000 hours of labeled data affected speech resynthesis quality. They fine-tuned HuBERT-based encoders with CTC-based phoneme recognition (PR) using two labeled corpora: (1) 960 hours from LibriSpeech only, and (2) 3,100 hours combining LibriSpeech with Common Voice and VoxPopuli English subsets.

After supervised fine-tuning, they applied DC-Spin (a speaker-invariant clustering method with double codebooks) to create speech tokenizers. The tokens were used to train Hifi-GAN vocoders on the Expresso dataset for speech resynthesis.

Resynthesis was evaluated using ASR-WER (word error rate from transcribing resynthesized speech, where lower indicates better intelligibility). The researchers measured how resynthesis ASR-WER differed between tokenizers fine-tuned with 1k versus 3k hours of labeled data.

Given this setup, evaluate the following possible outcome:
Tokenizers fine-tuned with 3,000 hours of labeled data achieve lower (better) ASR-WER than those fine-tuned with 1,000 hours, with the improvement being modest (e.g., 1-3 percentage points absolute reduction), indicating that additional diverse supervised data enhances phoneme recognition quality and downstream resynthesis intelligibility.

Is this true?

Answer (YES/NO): NO